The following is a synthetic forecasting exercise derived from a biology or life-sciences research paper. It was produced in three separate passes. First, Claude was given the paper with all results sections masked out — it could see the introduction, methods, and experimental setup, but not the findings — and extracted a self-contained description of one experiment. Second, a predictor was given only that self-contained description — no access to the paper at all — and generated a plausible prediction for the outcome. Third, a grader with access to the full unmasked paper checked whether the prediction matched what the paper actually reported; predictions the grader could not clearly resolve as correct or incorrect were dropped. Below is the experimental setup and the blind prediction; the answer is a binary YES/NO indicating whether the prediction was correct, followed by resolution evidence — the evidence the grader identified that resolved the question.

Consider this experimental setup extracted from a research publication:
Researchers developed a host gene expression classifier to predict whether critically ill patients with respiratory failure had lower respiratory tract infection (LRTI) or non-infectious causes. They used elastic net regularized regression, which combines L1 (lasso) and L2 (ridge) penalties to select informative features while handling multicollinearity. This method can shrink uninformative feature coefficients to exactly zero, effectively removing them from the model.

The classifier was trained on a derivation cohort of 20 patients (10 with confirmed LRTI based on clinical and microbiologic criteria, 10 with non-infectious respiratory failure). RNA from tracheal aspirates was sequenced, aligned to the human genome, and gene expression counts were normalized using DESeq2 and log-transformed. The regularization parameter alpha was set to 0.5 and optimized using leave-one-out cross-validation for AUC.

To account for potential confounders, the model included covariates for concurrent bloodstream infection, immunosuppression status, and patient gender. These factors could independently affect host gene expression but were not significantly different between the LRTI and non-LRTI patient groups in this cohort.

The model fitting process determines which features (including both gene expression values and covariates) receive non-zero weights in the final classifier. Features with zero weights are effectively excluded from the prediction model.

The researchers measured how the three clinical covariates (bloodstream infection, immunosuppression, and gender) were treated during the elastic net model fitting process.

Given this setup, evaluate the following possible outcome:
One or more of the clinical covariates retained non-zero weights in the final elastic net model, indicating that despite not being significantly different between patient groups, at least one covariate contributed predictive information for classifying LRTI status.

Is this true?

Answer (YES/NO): NO